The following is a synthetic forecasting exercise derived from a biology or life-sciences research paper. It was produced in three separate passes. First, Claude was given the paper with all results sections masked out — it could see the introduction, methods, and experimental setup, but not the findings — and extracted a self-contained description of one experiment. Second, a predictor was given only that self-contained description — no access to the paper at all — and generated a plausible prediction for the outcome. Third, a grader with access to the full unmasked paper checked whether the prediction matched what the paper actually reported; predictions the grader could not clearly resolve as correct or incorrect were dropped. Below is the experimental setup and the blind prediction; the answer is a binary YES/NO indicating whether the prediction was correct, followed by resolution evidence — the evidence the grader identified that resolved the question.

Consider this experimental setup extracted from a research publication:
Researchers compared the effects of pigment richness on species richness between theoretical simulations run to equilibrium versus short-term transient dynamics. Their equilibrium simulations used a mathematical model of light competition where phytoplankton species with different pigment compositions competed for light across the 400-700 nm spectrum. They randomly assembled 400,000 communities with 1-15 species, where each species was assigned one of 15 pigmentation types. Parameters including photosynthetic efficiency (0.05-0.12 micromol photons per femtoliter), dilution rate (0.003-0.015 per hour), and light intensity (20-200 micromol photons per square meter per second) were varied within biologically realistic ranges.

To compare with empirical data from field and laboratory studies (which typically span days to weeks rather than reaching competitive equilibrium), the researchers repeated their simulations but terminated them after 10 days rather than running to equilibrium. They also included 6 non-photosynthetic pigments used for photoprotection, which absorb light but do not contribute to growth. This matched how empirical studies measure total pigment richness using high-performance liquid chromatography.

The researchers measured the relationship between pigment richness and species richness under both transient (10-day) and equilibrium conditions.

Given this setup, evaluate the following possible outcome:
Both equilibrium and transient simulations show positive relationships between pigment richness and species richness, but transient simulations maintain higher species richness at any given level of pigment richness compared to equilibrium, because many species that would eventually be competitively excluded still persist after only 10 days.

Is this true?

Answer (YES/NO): YES